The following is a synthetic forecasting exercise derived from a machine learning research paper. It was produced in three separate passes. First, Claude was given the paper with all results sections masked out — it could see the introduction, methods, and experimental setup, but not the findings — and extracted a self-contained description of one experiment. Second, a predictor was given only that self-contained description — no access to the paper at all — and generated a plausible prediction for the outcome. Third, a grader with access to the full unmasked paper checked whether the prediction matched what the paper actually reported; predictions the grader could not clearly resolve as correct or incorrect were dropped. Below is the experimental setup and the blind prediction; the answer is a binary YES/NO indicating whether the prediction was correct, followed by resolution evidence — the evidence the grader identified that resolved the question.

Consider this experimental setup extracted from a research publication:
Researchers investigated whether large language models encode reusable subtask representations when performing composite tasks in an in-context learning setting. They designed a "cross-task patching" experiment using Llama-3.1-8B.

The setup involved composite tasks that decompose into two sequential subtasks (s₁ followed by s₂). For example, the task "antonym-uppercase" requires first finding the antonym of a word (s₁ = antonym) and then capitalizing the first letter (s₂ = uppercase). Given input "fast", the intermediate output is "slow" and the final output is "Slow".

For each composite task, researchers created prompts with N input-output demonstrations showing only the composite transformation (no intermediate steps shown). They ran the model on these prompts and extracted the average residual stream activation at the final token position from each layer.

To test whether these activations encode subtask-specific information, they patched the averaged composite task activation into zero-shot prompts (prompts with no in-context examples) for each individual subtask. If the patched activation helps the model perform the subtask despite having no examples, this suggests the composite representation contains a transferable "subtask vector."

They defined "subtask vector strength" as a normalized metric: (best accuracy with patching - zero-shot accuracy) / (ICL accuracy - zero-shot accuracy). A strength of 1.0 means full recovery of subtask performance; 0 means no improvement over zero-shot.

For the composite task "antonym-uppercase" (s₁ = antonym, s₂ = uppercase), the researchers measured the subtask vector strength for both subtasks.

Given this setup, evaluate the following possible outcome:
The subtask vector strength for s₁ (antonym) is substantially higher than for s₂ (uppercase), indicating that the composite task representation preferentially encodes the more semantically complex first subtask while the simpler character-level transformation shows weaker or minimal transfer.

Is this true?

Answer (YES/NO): YES